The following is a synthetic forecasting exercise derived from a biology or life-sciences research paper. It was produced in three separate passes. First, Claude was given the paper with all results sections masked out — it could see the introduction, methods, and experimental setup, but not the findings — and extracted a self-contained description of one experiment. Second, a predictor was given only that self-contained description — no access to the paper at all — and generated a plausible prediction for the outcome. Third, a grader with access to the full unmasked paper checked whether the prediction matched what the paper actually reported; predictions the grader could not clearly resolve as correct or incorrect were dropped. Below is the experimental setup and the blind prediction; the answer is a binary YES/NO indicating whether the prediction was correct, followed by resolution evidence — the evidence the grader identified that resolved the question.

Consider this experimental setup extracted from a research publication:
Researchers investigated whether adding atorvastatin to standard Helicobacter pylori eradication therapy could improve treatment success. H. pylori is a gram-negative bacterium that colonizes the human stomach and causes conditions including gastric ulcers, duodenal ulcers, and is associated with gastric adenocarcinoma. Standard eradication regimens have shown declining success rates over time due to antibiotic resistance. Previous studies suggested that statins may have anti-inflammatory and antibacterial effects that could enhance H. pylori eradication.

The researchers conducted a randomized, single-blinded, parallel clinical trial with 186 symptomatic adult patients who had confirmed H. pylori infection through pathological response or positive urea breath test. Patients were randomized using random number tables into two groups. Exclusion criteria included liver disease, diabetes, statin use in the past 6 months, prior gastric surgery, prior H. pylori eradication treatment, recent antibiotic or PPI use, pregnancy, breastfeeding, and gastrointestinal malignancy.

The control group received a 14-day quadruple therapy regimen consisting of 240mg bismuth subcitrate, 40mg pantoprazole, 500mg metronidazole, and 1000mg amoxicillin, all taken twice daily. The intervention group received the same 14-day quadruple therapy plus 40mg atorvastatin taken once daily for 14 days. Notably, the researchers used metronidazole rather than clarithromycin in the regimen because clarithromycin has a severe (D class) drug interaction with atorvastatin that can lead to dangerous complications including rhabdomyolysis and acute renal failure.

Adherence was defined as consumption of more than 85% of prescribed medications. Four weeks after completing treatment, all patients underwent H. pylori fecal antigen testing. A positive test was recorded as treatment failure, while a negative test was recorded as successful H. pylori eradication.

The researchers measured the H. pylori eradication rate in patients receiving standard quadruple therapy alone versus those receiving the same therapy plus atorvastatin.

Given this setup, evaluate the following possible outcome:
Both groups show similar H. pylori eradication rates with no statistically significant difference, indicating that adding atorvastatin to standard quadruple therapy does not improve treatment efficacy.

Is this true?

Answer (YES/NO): YES